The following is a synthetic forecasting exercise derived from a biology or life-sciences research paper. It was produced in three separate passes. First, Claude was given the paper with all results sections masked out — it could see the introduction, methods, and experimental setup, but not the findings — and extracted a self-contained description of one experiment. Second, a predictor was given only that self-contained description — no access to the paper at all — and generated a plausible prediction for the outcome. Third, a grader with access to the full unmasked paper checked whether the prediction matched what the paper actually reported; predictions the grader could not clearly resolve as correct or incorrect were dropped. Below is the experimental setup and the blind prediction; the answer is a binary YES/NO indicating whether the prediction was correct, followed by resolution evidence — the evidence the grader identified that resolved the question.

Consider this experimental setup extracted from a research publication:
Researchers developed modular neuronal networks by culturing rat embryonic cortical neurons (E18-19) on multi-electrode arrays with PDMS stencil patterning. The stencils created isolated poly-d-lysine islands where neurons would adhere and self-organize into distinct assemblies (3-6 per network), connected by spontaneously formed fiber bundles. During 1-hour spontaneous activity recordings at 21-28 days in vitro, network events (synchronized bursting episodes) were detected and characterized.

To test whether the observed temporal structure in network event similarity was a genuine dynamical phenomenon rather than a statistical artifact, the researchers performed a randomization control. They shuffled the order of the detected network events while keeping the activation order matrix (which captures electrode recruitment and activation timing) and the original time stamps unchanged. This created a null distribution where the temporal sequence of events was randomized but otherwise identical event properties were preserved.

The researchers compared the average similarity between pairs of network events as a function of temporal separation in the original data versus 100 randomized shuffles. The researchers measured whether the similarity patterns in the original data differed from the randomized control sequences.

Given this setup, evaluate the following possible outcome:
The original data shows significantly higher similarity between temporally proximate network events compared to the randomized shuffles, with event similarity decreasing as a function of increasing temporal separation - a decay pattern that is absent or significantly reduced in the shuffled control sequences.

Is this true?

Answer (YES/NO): YES